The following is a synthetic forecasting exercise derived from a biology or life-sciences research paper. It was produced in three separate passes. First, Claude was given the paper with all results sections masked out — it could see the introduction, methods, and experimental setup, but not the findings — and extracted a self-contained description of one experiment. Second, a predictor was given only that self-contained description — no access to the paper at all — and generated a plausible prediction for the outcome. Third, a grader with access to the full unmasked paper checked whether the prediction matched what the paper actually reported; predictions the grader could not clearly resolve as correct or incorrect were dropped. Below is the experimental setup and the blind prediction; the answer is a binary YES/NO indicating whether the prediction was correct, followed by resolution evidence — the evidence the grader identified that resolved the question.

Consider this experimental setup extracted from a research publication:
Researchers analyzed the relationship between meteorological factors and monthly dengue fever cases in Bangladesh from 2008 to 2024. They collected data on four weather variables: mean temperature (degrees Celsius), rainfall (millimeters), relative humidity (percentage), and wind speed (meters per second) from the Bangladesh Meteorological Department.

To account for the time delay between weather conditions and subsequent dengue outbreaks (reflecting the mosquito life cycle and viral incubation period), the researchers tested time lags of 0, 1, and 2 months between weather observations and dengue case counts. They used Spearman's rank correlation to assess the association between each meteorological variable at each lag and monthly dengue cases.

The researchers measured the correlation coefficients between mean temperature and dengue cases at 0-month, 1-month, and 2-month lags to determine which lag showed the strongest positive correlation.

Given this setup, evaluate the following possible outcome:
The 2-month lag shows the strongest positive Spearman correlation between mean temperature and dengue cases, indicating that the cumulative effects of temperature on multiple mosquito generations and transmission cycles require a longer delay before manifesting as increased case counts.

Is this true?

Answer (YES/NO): YES